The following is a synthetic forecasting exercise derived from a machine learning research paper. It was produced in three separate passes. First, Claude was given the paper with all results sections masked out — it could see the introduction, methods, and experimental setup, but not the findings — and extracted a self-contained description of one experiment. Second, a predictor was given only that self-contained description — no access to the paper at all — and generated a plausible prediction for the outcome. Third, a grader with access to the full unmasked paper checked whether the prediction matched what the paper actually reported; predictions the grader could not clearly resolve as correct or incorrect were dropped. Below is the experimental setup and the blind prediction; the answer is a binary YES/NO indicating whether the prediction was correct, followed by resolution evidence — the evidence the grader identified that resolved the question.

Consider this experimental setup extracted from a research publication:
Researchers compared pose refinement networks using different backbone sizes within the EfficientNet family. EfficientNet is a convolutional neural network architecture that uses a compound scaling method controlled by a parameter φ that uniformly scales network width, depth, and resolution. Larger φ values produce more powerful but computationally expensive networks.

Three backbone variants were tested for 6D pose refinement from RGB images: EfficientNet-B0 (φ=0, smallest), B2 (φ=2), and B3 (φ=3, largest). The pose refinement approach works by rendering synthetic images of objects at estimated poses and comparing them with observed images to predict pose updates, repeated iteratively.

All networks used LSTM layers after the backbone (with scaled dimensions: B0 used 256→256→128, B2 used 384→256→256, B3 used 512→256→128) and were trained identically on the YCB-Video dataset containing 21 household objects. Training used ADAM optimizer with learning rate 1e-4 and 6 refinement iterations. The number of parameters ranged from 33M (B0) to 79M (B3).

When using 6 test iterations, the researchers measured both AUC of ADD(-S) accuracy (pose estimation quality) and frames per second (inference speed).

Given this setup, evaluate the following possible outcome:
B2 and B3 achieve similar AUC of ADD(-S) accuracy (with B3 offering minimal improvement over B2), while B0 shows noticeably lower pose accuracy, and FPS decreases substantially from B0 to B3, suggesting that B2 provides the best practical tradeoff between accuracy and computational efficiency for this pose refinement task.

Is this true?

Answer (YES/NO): NO